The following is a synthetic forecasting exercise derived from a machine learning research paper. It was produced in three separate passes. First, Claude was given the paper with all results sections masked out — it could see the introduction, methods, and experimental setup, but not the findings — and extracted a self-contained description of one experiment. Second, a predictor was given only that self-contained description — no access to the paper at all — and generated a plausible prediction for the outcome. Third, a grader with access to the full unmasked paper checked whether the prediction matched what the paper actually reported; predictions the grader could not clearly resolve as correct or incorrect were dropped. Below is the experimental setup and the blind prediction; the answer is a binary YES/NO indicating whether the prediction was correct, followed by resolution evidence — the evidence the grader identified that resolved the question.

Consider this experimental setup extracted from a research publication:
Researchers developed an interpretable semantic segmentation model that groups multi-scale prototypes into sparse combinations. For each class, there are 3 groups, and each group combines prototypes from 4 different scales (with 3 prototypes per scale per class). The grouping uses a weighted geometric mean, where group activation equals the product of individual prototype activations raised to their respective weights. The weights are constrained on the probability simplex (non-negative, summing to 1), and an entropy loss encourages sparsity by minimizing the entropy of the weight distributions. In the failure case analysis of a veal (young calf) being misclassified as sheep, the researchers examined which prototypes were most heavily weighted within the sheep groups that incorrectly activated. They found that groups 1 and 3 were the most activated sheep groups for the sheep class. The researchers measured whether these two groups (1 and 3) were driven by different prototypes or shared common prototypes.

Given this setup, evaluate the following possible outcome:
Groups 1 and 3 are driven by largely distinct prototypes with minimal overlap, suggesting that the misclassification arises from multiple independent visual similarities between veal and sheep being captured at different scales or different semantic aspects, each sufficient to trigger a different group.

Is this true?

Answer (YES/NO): NO